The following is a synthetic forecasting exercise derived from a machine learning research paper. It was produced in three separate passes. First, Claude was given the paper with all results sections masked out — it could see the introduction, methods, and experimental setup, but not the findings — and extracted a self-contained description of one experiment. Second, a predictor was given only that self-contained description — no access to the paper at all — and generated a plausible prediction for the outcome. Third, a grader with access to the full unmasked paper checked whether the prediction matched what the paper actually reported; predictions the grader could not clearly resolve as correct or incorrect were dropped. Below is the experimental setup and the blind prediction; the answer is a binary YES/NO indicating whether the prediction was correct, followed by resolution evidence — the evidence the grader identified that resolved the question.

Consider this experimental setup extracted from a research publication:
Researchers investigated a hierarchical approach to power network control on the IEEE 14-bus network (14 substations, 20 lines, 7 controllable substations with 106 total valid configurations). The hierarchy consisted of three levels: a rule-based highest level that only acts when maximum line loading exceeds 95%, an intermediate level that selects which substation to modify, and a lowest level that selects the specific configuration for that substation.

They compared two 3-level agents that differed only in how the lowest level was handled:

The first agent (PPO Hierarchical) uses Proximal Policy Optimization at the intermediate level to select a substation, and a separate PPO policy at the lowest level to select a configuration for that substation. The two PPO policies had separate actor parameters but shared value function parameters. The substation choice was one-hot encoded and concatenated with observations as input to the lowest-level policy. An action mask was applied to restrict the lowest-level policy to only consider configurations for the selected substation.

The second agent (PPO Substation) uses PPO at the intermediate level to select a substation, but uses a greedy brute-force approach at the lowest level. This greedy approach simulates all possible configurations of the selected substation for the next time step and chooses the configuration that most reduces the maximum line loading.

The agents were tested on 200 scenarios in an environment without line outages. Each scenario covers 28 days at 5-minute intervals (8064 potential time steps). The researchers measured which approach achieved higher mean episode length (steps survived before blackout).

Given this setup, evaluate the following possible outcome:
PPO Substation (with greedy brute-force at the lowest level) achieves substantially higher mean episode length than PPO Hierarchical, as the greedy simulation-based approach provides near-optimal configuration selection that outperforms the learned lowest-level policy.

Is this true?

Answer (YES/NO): NO